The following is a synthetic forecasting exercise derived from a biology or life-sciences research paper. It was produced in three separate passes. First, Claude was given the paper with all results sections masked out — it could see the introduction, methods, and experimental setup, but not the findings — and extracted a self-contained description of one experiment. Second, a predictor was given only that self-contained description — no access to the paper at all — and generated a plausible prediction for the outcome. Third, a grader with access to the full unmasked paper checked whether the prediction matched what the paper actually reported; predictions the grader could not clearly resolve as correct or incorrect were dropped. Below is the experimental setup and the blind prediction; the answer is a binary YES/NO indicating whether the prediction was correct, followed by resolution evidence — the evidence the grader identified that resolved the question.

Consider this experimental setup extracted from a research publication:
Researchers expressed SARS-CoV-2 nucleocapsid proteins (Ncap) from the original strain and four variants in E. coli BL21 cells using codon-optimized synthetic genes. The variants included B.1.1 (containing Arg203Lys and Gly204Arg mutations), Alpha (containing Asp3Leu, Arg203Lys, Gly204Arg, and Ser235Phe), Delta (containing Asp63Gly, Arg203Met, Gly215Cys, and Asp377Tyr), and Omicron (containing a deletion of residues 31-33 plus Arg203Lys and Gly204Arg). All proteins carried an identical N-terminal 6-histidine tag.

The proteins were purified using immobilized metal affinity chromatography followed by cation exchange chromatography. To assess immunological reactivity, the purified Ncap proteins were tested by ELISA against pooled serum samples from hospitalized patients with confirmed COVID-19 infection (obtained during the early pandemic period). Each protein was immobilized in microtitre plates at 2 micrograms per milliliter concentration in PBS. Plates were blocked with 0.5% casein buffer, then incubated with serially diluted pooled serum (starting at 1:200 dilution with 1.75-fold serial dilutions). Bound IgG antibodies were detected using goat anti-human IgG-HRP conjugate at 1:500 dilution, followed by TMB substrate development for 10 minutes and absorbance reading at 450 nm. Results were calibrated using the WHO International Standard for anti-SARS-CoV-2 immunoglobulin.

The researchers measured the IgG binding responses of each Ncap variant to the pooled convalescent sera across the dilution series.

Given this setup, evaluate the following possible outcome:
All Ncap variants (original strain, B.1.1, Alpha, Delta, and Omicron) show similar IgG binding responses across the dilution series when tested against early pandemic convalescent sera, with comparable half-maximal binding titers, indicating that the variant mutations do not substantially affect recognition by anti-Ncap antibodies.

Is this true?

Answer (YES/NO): NO